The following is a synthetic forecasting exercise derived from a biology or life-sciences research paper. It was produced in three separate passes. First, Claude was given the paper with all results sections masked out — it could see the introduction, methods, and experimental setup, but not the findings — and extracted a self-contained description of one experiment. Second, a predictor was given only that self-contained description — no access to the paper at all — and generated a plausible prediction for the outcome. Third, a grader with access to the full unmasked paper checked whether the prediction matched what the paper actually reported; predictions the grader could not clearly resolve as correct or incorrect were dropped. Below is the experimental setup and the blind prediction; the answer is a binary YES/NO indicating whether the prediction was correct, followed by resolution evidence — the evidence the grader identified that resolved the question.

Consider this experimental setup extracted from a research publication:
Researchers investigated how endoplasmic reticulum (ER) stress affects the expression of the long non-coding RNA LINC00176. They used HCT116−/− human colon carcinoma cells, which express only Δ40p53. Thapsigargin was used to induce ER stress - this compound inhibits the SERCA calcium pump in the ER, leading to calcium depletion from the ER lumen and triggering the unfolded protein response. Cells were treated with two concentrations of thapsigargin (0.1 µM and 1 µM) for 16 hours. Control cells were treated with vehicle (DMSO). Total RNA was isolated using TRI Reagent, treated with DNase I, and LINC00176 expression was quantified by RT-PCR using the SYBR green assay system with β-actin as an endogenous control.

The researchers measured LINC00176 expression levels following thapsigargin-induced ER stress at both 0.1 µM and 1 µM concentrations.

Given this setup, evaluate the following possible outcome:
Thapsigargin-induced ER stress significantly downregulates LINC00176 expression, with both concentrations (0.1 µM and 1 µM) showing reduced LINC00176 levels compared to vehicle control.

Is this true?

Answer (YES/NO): NO